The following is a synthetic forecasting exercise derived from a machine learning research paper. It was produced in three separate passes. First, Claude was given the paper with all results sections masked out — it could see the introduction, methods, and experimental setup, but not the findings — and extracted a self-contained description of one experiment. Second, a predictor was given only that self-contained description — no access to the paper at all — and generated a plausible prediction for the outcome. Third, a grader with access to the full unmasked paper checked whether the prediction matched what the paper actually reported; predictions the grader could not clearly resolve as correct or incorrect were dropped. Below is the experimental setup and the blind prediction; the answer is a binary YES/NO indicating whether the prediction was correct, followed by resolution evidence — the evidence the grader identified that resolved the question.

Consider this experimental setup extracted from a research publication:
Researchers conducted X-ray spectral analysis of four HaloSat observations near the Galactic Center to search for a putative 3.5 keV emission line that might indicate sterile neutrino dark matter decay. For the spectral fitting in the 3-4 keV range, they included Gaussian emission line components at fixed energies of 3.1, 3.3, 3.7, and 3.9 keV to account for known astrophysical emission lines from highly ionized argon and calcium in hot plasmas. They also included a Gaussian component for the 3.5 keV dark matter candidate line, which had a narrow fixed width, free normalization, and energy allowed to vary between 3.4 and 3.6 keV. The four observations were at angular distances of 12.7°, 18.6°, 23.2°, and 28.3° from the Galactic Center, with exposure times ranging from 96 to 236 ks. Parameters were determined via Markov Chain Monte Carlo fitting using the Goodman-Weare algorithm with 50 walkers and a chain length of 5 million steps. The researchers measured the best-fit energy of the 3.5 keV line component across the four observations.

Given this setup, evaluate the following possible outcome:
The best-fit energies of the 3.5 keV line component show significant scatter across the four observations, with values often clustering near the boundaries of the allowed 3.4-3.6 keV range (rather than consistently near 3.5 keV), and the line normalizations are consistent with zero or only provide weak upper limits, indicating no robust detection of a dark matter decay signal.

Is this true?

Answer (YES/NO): YES